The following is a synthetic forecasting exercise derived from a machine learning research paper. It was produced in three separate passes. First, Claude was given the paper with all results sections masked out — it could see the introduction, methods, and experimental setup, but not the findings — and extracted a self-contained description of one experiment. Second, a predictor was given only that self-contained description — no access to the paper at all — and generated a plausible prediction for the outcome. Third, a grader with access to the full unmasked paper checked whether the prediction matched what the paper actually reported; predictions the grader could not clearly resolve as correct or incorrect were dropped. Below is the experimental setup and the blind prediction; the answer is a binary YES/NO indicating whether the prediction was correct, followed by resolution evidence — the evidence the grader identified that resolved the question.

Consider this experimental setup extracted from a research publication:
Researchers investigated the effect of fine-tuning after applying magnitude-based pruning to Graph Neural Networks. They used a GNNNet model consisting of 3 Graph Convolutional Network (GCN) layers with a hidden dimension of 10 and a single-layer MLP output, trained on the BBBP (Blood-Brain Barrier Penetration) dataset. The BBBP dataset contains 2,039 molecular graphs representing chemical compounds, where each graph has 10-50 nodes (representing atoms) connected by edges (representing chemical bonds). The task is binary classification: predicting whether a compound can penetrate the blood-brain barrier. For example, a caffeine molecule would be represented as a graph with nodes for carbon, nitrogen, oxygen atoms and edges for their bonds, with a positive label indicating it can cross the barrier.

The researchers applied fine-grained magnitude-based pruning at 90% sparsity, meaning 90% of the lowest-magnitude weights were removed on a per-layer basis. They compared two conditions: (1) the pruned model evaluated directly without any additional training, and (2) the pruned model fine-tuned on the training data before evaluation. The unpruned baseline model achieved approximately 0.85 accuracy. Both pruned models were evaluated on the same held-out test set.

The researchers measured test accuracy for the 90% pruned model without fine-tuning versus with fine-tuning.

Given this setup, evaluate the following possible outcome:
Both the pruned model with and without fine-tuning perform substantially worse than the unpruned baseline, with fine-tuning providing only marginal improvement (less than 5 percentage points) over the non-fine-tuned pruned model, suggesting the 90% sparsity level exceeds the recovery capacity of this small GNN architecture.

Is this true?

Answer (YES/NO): NO